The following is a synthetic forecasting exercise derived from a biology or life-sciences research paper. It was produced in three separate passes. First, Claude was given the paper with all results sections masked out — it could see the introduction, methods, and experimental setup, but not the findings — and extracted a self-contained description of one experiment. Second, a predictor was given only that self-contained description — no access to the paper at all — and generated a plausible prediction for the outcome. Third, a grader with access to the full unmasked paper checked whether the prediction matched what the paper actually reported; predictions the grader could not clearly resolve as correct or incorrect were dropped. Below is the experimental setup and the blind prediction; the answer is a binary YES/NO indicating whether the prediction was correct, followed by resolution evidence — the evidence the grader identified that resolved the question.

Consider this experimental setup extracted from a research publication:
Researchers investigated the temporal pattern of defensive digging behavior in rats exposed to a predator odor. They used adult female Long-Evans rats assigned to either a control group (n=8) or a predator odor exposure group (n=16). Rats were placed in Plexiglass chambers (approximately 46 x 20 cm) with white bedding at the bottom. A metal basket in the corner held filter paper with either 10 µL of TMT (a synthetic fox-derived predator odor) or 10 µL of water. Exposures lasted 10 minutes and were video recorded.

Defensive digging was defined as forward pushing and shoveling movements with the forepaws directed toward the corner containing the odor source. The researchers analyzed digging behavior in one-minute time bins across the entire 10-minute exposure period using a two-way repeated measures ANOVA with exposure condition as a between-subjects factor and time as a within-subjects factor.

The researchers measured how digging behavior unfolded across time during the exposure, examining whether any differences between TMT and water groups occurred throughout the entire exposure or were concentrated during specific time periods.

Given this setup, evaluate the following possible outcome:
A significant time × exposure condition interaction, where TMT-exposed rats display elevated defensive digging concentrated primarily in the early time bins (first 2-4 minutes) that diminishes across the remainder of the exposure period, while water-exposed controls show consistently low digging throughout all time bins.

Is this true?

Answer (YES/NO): NO